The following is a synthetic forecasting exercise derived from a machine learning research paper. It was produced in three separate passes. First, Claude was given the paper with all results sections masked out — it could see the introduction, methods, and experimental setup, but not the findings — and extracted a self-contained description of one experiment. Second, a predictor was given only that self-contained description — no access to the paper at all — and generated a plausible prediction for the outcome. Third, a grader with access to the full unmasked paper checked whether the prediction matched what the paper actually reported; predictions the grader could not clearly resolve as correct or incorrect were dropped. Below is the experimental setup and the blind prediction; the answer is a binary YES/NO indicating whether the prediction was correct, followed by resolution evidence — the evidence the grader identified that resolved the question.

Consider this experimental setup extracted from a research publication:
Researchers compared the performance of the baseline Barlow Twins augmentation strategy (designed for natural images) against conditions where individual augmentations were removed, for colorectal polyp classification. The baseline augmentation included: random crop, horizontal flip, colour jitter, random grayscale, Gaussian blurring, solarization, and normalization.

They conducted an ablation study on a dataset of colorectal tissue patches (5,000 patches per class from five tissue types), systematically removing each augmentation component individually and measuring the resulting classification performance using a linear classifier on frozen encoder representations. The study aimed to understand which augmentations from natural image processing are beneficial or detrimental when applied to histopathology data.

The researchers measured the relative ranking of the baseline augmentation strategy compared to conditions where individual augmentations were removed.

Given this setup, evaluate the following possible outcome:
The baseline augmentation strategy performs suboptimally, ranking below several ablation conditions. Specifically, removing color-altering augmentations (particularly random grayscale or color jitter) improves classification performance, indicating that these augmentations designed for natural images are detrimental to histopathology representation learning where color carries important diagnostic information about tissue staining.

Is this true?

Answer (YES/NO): YES